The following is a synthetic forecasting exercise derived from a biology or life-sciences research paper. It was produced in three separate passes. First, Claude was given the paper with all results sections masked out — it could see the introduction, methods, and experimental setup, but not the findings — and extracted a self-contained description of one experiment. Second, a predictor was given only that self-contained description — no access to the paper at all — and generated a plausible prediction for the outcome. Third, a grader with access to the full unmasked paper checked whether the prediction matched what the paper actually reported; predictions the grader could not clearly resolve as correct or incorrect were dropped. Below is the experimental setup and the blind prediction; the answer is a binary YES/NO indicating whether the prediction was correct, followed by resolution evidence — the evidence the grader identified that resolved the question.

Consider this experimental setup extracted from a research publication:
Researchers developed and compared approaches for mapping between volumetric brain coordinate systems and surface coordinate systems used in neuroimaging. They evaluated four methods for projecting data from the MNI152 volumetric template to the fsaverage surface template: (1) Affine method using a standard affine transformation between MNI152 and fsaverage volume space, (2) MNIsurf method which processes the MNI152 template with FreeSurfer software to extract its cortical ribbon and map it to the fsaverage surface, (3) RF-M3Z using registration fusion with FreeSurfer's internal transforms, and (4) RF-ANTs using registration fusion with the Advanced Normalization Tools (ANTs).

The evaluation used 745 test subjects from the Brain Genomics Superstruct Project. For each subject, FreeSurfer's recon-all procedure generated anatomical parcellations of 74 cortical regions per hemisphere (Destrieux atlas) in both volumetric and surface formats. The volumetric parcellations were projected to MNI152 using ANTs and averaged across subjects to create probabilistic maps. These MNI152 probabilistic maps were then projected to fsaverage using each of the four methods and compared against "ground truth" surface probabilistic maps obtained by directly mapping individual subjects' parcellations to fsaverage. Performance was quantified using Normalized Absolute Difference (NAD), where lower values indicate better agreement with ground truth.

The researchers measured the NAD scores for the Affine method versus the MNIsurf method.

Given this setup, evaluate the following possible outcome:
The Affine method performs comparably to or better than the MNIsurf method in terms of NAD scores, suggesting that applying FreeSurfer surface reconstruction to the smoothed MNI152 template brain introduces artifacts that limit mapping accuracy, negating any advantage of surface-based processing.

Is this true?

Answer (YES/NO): NO